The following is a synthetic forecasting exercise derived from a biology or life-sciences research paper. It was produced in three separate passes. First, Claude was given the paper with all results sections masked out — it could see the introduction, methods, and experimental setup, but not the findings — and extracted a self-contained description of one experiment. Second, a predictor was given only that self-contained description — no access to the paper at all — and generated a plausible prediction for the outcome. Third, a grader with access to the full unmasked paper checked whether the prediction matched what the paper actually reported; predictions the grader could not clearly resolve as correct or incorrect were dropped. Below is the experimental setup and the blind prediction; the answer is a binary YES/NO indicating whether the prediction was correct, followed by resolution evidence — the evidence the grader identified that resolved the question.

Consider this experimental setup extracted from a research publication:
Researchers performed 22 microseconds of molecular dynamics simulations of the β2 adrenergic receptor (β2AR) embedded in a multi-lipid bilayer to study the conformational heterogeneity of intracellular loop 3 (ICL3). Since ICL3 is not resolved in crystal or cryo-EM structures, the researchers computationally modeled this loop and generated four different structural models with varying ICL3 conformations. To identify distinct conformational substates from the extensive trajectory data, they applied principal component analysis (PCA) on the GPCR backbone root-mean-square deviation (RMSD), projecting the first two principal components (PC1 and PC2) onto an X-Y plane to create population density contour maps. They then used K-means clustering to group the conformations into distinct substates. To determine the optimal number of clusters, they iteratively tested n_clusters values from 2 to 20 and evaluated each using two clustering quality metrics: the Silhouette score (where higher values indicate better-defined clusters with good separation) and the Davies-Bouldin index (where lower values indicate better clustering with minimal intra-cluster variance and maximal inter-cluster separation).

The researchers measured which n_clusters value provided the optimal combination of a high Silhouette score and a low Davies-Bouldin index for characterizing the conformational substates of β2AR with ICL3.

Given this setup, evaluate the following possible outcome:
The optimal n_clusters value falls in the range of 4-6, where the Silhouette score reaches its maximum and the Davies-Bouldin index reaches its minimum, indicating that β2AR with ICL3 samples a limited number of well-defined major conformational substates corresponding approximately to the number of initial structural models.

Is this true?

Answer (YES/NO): NO